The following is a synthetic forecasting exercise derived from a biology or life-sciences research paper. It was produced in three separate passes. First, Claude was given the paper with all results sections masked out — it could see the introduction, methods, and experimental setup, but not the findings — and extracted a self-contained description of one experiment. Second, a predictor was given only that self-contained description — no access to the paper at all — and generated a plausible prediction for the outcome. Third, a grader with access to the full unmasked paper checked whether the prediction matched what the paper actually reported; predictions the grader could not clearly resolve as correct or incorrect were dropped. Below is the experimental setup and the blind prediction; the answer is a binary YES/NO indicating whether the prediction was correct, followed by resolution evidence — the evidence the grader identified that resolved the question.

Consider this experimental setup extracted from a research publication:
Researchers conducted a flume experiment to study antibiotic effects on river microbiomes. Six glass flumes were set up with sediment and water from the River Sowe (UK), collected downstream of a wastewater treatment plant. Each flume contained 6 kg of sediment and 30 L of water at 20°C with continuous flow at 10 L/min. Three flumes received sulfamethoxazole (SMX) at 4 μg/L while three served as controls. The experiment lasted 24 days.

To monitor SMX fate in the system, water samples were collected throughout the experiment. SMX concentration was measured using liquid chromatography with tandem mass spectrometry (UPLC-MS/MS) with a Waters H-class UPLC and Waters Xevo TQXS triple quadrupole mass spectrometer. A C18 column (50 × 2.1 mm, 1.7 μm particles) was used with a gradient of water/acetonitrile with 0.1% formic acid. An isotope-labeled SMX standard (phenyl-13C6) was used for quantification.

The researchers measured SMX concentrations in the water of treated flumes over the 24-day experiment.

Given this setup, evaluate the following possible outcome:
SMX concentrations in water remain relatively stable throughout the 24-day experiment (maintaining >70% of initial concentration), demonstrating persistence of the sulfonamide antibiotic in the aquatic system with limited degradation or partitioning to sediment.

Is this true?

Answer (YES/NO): NO